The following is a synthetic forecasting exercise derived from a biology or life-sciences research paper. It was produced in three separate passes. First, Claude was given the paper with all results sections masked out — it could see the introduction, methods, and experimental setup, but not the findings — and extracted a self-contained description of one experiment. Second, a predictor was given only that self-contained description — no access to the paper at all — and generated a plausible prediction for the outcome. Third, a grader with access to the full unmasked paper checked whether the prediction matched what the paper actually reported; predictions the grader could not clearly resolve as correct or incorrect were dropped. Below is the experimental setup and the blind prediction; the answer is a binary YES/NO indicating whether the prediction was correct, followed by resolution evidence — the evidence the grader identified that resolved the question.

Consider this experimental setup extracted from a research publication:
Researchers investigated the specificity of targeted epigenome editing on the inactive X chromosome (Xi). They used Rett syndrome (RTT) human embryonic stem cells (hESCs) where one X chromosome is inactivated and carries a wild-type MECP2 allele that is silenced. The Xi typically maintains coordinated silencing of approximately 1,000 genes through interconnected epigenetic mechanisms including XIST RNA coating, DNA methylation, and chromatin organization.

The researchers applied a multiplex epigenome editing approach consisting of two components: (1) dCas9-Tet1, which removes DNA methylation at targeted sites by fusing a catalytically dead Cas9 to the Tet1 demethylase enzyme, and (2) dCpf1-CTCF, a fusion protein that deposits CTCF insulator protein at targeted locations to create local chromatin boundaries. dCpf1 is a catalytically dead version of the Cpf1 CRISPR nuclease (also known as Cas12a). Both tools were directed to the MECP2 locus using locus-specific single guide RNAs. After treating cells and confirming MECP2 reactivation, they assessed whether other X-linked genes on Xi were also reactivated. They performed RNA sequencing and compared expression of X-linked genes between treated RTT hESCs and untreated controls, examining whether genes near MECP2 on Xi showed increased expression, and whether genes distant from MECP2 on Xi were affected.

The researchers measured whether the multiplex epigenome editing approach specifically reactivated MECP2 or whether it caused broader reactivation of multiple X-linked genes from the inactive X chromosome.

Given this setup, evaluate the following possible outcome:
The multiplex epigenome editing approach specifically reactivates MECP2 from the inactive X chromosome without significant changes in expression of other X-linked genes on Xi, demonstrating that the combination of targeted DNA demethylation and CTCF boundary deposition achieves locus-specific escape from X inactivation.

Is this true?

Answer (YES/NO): YES